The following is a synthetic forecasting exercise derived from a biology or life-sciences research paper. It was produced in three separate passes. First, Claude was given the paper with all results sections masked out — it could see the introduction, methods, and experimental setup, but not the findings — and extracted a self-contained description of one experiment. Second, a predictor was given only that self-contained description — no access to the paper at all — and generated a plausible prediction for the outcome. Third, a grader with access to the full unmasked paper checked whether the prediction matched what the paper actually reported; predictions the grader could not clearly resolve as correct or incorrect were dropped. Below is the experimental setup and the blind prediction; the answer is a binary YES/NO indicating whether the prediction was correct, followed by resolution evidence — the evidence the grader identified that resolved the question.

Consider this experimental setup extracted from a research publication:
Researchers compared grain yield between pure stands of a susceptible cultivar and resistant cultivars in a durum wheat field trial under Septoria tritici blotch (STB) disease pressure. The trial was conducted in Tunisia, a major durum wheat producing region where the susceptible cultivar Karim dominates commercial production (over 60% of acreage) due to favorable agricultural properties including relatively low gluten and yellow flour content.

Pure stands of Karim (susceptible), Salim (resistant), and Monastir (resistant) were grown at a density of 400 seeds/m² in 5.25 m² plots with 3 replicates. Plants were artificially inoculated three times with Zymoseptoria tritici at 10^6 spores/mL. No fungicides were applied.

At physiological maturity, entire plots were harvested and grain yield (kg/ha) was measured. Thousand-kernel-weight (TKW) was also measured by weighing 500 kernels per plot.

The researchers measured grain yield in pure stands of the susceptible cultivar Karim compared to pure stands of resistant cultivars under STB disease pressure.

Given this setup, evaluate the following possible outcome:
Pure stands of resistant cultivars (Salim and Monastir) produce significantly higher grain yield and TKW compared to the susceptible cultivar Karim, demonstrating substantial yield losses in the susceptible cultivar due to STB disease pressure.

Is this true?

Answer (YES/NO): NO